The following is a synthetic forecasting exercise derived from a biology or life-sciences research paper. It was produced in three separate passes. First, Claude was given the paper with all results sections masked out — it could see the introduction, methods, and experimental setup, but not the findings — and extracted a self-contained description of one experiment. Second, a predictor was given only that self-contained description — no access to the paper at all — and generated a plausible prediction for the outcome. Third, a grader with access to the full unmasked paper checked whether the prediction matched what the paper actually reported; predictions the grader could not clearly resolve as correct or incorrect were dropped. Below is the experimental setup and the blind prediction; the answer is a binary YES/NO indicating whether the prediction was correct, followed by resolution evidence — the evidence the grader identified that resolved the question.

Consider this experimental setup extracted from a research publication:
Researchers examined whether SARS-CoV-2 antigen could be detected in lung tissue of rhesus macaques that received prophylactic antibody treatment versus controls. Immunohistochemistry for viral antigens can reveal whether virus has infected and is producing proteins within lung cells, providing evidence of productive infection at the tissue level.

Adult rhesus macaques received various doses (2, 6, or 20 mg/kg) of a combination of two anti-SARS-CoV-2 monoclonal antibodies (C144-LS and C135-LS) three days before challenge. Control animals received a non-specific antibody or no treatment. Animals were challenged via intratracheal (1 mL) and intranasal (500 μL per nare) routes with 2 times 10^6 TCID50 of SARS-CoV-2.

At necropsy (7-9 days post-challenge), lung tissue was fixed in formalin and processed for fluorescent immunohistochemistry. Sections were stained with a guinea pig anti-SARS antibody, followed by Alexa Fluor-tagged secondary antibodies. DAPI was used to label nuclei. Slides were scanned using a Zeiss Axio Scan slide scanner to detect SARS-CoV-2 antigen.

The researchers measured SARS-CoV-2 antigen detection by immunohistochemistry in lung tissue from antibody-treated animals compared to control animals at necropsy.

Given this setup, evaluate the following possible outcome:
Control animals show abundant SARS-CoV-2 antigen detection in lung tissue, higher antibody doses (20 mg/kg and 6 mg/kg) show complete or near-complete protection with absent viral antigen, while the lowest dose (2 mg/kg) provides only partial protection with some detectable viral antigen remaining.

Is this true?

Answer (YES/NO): YES